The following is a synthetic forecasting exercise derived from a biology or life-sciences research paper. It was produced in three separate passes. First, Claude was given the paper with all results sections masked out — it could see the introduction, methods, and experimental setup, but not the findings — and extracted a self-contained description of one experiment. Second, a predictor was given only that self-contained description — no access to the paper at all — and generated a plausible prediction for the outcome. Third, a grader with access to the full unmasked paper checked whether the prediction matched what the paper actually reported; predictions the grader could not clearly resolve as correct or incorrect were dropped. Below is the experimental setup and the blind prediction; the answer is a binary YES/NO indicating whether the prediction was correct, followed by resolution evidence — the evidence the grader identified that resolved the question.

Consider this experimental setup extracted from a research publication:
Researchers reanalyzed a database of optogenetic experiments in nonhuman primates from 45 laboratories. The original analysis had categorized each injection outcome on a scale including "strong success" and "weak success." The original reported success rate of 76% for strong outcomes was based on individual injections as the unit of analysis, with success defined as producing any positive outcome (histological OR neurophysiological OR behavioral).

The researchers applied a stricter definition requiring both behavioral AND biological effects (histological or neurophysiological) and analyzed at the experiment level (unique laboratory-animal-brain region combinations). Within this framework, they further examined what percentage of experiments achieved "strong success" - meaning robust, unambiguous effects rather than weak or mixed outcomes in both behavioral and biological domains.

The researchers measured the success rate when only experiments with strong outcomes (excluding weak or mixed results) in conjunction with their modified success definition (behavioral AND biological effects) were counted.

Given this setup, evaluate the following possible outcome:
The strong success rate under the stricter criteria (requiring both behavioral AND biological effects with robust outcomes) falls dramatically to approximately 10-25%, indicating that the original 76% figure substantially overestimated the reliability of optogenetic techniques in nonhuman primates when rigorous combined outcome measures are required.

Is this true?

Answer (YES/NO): NO